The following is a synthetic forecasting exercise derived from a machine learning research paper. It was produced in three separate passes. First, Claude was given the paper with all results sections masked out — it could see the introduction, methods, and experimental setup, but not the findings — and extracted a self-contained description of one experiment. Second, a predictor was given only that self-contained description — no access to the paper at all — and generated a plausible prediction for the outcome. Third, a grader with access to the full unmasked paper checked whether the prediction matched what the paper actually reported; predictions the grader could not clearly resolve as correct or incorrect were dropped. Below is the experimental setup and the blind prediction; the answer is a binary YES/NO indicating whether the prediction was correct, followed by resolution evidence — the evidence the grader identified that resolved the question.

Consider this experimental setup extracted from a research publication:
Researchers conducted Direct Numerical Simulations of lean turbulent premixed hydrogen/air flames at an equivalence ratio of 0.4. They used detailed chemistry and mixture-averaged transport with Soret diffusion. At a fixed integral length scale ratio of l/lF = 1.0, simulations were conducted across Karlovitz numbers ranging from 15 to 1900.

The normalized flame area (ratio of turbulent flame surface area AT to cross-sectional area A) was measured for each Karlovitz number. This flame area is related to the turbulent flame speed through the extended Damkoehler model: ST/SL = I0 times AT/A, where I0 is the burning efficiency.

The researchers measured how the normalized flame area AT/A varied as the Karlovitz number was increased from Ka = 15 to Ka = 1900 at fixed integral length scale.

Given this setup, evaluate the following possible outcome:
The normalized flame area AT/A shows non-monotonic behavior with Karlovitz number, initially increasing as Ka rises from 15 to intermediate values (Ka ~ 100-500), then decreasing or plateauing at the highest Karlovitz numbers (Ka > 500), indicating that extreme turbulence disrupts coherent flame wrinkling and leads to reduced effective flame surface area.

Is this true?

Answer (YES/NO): YES